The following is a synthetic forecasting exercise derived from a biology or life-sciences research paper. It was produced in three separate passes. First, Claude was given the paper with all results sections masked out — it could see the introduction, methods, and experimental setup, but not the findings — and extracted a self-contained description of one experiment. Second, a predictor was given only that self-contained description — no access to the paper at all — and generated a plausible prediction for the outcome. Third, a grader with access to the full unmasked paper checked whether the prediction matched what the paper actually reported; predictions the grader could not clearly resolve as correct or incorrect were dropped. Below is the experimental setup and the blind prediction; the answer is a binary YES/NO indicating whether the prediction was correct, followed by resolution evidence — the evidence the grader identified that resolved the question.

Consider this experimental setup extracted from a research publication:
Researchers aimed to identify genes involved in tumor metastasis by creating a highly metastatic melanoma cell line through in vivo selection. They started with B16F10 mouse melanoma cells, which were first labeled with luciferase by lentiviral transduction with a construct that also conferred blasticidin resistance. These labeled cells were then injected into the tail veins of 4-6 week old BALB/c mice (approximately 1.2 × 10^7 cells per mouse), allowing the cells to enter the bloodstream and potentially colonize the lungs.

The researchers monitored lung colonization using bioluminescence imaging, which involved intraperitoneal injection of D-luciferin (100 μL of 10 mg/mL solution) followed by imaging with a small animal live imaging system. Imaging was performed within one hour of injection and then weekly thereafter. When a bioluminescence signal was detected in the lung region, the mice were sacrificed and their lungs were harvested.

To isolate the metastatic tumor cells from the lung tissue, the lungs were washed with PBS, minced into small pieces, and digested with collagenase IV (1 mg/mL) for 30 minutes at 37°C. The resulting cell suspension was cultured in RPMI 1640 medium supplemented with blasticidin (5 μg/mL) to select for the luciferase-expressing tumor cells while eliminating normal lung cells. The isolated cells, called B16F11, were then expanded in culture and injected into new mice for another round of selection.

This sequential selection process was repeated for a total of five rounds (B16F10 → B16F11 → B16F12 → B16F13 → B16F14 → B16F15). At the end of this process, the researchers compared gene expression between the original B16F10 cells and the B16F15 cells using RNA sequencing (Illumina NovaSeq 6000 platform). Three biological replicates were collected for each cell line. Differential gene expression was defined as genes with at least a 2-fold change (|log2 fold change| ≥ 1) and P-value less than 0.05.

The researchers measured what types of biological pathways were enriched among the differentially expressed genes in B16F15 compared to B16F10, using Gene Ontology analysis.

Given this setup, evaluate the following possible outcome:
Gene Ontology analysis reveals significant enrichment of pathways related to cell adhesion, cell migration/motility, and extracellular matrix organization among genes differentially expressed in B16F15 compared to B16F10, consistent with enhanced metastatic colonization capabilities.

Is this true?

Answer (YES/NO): NO